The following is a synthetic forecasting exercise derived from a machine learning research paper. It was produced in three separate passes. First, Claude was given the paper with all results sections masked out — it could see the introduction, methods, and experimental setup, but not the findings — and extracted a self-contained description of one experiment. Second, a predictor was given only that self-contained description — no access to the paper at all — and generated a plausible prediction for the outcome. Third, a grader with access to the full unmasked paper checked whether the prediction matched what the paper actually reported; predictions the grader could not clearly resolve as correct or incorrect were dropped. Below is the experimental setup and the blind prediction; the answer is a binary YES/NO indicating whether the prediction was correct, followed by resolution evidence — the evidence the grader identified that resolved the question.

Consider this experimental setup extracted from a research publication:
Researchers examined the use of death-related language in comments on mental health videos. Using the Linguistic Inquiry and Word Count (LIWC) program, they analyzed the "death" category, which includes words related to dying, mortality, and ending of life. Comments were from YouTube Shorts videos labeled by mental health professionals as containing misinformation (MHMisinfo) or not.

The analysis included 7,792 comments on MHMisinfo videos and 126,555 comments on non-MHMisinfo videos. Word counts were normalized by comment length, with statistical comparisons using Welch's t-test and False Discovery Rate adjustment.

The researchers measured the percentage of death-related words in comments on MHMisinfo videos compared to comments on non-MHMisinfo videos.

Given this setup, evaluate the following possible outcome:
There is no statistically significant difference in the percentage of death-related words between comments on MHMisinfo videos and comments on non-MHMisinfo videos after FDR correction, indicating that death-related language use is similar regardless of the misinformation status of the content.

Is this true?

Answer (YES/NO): NO